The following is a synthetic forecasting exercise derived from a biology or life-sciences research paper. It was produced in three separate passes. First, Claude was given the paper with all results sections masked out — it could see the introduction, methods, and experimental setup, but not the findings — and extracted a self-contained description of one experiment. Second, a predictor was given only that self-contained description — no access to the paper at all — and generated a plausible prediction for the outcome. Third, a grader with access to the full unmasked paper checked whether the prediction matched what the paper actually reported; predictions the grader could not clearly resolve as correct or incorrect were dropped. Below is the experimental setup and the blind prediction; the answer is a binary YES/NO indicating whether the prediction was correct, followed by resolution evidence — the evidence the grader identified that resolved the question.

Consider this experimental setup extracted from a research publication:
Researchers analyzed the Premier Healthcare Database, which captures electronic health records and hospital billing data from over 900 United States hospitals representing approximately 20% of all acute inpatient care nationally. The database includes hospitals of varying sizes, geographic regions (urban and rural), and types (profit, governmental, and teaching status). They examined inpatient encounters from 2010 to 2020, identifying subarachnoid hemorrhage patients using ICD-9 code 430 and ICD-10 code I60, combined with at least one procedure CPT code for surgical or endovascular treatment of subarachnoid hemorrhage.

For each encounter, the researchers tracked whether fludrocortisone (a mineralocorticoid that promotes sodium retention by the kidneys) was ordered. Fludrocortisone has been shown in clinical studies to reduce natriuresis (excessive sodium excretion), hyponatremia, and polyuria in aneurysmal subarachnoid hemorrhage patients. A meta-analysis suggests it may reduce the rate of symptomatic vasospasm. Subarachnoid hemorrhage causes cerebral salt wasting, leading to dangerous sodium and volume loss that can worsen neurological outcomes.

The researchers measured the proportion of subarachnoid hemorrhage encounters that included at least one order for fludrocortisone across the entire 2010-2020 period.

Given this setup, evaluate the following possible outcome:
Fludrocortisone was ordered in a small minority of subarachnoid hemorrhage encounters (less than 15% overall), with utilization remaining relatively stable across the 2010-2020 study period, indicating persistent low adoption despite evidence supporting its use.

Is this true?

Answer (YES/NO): NO